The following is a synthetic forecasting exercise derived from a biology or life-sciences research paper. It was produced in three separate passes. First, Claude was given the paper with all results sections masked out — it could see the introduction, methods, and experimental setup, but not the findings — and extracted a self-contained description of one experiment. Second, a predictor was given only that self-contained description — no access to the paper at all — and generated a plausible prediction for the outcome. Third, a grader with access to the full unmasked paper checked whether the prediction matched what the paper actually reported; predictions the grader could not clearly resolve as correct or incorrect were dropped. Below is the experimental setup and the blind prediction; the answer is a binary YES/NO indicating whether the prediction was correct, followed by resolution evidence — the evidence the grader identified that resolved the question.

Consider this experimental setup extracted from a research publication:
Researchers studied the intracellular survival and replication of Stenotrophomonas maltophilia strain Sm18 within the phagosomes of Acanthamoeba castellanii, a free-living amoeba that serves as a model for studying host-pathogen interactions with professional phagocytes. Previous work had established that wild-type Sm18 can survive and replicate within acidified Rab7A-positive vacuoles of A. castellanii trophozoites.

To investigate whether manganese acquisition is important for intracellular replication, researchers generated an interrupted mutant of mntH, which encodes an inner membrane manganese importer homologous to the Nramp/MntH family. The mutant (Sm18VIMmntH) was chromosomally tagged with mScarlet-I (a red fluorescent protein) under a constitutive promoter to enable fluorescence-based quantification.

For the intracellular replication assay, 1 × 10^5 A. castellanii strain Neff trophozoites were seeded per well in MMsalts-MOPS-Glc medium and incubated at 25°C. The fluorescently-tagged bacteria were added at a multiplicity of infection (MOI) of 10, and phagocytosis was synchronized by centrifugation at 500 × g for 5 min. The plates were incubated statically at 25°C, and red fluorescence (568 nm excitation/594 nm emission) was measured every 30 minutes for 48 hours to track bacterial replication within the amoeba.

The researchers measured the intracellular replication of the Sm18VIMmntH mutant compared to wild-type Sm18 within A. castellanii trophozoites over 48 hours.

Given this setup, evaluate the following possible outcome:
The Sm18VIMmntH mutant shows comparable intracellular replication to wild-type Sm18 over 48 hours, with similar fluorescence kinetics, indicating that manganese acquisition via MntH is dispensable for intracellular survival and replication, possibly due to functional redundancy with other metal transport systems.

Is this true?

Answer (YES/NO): NO